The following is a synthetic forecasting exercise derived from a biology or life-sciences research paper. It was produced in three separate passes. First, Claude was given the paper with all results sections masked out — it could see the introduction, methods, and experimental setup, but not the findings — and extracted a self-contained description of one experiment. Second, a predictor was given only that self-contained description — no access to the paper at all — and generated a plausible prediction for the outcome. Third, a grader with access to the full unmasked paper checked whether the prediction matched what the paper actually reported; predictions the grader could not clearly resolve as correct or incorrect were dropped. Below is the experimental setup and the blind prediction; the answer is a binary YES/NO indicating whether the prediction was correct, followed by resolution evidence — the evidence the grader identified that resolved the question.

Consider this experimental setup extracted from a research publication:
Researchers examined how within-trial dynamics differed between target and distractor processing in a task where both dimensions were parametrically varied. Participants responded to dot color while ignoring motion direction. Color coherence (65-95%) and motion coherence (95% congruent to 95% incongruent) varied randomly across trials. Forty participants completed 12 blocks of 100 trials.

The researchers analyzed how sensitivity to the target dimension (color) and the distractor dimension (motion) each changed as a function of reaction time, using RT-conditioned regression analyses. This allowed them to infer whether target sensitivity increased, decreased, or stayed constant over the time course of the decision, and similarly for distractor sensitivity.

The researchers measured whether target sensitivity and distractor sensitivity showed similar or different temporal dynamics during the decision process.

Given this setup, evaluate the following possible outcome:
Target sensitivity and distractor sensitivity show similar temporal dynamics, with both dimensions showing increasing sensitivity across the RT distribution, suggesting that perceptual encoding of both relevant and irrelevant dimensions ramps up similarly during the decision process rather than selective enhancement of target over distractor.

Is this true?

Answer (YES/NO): NO